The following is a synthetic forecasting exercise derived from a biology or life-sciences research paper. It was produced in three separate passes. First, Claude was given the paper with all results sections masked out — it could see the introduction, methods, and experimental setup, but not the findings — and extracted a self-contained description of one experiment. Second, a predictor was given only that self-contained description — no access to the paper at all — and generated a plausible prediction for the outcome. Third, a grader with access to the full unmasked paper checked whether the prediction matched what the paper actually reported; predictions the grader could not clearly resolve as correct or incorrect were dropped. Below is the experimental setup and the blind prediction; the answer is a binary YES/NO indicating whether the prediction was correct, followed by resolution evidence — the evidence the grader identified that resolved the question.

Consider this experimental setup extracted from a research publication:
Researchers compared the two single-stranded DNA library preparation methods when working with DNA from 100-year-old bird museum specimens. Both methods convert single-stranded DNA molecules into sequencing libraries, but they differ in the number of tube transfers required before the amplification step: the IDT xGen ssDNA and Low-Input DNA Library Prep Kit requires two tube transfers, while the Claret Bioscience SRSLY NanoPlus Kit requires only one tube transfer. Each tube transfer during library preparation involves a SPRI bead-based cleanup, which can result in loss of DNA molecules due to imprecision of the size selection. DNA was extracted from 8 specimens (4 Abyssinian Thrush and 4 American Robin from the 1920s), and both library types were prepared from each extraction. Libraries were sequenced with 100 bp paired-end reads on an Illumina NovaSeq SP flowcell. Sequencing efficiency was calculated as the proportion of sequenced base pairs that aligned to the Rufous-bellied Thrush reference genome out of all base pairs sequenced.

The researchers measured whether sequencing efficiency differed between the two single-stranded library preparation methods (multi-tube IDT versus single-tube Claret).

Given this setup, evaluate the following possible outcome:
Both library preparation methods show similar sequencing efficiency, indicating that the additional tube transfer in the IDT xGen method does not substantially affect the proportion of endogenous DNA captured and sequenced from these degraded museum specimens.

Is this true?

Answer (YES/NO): NO